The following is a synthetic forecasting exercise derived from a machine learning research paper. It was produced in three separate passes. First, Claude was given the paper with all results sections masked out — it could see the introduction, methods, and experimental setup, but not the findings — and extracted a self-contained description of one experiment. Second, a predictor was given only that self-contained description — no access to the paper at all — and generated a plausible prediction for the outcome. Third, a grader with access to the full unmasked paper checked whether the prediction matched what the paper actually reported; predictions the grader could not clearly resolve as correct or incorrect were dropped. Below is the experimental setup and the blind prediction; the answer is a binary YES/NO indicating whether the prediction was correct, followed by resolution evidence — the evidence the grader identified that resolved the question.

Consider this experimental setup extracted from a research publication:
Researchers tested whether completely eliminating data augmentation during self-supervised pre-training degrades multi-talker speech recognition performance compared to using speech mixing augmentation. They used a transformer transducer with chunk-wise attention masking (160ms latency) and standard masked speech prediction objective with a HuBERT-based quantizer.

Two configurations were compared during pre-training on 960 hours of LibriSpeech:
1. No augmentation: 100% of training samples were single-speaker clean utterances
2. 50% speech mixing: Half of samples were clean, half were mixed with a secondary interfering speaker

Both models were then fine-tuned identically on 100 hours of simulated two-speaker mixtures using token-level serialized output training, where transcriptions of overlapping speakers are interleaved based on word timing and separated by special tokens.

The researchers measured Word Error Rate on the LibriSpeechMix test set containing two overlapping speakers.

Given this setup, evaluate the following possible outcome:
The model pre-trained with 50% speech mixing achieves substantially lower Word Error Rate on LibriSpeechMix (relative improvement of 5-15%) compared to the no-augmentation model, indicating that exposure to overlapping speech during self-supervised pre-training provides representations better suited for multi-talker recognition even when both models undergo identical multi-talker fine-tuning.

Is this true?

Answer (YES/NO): NO